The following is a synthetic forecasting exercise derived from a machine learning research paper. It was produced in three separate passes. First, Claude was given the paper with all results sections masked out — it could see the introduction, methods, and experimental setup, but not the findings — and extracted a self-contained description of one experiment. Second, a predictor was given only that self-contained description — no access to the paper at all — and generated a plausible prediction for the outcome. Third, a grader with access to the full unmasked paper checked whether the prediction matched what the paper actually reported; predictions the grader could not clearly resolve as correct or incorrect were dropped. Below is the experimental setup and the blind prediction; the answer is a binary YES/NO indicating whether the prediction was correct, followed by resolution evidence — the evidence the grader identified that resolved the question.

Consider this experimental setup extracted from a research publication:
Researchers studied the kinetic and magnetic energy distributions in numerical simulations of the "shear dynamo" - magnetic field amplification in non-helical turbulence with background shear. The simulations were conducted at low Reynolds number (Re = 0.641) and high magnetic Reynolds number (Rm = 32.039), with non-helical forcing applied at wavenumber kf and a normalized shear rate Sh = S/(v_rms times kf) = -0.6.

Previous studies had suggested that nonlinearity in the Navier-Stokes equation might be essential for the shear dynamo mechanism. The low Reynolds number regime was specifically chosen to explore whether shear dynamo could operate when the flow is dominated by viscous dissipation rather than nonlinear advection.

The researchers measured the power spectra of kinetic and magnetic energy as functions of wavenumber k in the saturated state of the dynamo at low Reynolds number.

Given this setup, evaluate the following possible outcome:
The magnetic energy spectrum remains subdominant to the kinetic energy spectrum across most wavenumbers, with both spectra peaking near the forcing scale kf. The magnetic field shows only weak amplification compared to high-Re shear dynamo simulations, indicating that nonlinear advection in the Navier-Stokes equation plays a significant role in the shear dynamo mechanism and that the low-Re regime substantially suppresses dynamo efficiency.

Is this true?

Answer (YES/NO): NO